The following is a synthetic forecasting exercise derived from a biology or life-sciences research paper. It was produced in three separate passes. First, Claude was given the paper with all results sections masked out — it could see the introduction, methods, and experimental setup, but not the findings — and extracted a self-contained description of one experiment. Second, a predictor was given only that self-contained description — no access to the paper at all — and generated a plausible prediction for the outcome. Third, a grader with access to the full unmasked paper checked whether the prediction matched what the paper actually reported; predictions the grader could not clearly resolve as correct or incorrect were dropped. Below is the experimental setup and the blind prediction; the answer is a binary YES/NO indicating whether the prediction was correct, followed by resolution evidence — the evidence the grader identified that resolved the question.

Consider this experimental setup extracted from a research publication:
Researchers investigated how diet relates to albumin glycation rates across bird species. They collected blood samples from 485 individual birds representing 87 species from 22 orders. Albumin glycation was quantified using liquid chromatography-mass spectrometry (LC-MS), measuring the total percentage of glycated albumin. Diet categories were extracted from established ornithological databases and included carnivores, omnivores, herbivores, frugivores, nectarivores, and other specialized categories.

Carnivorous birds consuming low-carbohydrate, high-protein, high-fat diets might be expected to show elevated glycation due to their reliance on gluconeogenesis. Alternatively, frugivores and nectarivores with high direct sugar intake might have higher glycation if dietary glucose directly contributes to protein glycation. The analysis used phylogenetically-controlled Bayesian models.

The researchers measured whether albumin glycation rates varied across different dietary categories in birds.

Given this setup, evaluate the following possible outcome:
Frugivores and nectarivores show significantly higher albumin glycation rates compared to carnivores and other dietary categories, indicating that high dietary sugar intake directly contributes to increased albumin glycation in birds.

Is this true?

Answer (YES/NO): NO